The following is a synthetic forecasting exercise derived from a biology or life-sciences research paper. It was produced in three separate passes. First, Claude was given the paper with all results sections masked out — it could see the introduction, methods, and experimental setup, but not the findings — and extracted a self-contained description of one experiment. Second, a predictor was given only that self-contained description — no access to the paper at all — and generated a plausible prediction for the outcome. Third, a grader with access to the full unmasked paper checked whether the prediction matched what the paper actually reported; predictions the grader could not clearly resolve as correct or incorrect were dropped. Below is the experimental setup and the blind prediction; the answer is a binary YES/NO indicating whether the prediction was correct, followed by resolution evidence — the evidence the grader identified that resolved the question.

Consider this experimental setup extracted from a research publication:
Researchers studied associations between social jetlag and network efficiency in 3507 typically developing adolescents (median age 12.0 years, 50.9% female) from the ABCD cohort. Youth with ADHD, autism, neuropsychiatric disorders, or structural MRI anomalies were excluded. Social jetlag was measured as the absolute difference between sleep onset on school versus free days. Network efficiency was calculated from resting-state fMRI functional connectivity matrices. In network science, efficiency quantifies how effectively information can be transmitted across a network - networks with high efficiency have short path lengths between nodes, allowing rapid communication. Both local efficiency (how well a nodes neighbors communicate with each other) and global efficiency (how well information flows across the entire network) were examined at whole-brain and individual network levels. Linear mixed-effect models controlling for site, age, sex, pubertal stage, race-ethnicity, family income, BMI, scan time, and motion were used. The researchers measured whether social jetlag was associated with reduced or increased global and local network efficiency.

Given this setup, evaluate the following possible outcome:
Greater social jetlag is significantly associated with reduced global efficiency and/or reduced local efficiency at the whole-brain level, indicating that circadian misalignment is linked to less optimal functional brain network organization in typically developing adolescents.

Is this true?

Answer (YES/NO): NO